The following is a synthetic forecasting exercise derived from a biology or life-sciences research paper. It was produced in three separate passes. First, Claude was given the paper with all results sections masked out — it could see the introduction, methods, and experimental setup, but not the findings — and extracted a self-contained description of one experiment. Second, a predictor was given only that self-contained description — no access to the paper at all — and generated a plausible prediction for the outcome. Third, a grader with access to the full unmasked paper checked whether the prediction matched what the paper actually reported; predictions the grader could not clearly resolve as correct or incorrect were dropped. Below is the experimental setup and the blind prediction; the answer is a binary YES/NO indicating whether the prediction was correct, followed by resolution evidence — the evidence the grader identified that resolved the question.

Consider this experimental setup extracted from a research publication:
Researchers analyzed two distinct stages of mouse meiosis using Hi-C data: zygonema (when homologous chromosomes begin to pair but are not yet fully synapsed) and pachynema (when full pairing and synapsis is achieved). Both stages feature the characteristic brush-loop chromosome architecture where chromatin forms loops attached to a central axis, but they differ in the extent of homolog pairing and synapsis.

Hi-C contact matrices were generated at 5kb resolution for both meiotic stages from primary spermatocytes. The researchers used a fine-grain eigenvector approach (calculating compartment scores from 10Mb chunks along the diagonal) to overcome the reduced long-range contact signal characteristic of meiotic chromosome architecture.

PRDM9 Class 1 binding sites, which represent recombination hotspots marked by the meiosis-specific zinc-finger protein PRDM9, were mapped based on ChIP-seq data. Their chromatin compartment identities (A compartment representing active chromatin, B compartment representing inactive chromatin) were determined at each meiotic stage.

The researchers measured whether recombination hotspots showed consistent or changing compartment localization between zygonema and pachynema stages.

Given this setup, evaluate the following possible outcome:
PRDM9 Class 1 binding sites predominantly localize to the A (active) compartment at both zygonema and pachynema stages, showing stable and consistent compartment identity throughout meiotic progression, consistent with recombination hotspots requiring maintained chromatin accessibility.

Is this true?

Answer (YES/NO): NO